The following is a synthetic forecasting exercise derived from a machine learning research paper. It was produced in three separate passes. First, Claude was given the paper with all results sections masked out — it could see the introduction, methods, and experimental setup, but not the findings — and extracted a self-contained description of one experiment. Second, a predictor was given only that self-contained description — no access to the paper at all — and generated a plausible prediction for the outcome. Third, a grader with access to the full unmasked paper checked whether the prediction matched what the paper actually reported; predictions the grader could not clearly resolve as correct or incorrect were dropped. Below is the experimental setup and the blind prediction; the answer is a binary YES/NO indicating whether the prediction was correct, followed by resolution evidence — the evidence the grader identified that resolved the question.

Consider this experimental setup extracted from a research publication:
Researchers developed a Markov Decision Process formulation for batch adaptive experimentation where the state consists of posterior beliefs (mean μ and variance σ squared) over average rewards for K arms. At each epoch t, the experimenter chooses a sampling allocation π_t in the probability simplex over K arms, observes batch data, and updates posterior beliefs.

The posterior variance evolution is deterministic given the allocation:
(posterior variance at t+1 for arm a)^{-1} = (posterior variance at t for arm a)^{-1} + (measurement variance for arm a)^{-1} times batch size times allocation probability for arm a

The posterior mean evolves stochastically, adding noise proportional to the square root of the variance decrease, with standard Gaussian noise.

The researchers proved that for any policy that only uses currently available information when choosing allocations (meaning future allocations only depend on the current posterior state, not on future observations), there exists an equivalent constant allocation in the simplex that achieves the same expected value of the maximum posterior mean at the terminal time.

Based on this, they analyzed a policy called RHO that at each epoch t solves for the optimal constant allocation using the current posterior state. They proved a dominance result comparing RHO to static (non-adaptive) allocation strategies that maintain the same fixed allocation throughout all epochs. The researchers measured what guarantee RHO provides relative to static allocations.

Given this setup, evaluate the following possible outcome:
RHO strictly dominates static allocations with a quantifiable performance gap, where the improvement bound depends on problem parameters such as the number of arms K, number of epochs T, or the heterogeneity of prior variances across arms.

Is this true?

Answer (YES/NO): NO